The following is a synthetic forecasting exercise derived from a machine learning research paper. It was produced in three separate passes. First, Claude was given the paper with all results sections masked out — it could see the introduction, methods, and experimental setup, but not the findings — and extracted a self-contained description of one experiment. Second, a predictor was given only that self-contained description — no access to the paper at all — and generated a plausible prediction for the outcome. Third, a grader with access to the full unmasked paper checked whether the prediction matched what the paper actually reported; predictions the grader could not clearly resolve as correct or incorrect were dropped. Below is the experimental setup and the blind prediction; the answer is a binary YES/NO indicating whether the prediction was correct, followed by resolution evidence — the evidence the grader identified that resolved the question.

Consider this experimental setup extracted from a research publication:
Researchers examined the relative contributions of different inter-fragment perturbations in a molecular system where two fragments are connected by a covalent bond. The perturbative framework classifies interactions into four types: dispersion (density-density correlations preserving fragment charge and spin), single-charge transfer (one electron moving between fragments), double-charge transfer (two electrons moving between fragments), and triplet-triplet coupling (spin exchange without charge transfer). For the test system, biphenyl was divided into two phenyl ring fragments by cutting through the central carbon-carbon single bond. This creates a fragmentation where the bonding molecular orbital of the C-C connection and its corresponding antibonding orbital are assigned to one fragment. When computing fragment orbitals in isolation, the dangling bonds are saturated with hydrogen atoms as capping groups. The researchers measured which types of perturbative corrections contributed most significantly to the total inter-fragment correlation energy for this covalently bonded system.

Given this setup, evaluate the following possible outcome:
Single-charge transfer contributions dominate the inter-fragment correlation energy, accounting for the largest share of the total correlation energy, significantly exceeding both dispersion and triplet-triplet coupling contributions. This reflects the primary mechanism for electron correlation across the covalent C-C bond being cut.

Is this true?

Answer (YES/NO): NO